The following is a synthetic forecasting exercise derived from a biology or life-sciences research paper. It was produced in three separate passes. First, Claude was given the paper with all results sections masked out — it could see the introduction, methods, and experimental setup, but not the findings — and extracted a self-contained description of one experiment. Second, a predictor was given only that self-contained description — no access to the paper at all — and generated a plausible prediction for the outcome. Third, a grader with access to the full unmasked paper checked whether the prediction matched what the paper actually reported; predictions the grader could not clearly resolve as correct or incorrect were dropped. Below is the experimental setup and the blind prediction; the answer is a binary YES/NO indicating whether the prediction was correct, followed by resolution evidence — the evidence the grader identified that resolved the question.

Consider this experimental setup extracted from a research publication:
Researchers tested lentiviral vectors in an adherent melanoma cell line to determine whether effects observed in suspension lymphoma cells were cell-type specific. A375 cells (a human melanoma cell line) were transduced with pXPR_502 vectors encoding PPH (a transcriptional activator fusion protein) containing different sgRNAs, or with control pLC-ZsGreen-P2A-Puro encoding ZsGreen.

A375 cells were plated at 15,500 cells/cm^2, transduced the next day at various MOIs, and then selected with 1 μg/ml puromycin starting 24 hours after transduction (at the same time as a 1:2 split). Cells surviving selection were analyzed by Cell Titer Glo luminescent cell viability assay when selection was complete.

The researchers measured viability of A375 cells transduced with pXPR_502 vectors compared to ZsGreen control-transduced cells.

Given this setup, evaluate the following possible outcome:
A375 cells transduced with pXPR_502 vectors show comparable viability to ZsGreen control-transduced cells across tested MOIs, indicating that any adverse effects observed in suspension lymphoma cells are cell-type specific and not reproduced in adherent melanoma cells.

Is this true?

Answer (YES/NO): NO